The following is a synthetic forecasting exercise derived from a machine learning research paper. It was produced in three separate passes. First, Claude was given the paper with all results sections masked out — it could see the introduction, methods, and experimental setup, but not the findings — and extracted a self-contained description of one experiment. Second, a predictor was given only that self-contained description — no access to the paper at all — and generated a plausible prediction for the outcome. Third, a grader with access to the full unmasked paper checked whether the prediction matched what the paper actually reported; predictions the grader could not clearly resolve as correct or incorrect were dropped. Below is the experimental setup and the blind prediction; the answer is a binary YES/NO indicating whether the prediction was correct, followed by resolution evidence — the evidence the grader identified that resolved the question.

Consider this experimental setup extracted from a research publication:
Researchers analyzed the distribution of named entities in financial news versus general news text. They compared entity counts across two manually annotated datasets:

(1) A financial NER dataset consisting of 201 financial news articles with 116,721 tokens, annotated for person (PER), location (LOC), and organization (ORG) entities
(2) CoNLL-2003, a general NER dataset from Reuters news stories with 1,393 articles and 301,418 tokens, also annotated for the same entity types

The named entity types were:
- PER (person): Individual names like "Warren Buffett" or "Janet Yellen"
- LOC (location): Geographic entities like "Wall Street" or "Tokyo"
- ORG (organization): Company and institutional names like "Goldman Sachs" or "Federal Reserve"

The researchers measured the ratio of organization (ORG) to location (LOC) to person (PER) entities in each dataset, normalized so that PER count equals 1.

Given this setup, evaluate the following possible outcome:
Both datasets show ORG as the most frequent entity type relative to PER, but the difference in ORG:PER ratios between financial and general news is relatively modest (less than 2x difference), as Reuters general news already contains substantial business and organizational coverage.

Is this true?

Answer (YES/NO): NO